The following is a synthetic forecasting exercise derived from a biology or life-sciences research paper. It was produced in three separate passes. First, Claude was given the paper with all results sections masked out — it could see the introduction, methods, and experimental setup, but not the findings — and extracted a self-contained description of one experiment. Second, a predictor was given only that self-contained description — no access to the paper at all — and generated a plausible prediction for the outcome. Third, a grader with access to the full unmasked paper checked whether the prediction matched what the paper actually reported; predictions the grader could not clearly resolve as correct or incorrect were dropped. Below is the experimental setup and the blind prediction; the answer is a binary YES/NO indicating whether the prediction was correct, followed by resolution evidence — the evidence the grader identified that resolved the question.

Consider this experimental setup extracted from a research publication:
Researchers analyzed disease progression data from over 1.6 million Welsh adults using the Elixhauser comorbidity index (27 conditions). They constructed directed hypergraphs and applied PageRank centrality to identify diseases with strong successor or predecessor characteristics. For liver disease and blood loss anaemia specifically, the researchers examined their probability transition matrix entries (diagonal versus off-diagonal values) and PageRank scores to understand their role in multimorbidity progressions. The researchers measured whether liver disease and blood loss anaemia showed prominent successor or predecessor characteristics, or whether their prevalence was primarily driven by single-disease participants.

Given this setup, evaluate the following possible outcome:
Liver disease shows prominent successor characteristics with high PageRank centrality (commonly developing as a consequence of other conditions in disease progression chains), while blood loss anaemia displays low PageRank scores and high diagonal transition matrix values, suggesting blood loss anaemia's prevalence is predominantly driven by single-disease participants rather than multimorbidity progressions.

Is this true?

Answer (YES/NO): NO